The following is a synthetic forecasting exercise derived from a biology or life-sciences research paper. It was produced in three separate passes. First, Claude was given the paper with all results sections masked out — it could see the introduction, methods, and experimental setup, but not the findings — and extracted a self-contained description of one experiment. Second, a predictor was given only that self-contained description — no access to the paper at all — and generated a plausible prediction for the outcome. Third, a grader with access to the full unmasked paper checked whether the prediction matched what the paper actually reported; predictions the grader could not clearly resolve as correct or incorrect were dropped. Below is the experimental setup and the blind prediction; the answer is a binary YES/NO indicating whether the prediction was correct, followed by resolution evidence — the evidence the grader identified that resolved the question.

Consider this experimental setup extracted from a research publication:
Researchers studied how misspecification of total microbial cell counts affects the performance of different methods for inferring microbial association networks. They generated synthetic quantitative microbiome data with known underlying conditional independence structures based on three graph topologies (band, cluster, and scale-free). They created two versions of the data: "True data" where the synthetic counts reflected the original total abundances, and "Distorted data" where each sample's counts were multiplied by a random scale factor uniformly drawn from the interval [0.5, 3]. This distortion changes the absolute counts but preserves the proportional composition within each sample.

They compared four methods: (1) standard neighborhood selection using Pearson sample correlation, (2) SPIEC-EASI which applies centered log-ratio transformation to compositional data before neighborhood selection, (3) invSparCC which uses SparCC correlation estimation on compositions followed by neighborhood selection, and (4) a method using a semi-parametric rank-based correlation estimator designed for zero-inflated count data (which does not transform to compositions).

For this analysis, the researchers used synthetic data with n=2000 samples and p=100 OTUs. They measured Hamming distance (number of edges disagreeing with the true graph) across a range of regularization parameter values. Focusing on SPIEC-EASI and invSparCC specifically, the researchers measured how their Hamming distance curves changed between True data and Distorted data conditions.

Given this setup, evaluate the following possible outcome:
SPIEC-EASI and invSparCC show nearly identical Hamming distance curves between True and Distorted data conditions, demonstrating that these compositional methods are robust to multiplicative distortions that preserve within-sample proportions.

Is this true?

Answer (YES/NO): YES